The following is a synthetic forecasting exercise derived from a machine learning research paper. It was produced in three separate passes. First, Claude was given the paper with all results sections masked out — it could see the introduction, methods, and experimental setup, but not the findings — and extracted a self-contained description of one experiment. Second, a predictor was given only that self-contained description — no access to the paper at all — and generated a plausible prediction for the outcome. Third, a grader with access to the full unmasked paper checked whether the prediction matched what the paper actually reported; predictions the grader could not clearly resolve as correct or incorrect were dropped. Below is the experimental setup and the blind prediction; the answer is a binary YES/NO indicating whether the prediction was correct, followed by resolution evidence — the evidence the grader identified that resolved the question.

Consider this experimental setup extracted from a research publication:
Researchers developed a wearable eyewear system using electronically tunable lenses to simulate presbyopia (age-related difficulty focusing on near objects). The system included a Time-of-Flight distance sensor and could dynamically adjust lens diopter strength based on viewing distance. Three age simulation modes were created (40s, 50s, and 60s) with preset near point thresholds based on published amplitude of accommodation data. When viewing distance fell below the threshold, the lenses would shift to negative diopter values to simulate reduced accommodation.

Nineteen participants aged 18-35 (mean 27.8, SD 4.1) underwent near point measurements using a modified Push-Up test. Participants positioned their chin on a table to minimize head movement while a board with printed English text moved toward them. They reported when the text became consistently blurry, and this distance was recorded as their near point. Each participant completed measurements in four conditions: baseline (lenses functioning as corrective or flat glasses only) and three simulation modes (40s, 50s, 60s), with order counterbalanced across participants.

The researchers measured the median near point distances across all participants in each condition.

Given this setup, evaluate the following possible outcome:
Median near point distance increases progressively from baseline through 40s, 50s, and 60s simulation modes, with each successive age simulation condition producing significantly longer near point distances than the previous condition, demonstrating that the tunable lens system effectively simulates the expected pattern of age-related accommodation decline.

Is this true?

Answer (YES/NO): YES